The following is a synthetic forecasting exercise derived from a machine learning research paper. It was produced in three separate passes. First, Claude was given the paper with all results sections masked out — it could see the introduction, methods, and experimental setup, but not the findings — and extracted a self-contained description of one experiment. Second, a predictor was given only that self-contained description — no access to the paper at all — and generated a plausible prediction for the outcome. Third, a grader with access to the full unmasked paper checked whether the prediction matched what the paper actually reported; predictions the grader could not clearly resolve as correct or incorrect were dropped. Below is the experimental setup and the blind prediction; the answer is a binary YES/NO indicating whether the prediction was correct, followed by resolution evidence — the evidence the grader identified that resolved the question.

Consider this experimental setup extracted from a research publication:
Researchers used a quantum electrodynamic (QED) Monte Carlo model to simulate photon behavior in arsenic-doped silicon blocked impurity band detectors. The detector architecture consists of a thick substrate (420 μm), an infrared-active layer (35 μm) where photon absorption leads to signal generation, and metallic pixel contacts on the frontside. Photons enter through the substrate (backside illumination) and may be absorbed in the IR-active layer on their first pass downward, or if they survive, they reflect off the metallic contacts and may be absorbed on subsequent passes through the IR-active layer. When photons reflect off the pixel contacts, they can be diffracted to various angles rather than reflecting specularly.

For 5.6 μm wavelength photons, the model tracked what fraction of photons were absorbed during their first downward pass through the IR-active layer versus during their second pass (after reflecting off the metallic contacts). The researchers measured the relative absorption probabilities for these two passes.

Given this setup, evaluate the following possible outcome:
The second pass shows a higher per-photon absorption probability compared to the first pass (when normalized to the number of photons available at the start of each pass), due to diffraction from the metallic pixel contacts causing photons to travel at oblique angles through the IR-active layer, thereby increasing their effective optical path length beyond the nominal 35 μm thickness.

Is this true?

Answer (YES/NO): YES